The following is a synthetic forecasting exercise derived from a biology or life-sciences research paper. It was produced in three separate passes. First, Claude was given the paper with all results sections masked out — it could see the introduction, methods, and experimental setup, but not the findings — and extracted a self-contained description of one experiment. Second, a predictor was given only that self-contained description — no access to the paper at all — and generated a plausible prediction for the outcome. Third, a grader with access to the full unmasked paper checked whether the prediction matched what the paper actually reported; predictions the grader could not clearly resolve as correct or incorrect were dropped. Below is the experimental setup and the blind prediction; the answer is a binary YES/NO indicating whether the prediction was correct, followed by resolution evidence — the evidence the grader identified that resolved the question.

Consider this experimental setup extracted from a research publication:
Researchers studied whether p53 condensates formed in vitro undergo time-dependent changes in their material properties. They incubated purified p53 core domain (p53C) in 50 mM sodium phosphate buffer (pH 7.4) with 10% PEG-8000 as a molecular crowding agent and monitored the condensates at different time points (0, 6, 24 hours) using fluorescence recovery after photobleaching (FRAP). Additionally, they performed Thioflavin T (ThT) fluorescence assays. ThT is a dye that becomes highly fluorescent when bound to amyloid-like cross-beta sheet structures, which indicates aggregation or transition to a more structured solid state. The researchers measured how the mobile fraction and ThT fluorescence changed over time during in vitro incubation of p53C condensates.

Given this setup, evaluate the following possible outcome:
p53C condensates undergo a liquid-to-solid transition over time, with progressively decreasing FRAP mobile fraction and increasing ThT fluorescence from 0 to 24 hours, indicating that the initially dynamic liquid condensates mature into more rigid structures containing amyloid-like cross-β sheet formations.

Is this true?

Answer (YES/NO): NO